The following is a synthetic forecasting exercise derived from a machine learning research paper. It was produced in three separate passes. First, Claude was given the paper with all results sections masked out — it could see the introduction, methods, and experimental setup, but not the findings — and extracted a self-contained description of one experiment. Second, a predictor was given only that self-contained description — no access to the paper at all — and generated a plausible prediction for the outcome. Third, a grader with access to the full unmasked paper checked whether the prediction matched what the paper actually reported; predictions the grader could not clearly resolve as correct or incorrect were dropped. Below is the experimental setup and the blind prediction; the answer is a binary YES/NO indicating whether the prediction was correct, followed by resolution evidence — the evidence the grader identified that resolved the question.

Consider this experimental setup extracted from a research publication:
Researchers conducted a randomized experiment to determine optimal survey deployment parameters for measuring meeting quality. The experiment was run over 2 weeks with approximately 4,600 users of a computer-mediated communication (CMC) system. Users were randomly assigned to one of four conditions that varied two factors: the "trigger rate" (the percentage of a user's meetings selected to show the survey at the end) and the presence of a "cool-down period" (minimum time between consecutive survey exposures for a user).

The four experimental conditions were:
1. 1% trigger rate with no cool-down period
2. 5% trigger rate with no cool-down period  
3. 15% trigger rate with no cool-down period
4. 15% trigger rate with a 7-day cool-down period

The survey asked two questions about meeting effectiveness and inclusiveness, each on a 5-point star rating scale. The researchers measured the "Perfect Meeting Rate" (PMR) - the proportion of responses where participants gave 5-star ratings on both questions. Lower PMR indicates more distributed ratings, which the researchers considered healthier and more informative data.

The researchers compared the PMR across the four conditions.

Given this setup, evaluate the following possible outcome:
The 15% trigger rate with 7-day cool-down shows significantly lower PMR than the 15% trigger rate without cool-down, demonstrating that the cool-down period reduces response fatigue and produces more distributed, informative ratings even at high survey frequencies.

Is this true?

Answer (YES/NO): YES